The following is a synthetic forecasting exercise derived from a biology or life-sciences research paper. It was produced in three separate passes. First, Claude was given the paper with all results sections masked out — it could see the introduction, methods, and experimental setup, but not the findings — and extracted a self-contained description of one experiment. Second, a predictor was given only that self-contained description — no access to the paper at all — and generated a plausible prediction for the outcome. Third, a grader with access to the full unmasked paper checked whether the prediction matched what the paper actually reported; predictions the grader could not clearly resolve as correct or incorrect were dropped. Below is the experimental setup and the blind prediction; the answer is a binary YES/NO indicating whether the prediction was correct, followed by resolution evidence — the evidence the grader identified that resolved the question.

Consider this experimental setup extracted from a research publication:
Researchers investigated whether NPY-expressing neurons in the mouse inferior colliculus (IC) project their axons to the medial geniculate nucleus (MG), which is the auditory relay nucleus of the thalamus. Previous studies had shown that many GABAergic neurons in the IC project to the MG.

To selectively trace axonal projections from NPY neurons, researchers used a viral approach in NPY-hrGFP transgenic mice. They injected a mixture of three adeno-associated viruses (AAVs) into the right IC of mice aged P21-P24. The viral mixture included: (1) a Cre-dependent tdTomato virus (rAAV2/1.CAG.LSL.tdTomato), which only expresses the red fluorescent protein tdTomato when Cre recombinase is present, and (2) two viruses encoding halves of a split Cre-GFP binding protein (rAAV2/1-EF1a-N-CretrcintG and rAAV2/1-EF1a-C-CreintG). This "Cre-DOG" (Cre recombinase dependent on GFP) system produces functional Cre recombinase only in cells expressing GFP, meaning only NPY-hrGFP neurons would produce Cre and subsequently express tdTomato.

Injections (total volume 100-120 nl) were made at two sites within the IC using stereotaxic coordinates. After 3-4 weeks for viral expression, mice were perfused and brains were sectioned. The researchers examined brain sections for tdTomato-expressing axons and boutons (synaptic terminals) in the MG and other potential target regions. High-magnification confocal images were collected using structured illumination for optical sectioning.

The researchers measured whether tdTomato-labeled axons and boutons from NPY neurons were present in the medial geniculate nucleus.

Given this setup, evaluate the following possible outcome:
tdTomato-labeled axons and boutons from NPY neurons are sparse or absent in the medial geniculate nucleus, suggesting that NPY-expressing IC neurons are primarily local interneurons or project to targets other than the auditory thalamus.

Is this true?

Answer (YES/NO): NO